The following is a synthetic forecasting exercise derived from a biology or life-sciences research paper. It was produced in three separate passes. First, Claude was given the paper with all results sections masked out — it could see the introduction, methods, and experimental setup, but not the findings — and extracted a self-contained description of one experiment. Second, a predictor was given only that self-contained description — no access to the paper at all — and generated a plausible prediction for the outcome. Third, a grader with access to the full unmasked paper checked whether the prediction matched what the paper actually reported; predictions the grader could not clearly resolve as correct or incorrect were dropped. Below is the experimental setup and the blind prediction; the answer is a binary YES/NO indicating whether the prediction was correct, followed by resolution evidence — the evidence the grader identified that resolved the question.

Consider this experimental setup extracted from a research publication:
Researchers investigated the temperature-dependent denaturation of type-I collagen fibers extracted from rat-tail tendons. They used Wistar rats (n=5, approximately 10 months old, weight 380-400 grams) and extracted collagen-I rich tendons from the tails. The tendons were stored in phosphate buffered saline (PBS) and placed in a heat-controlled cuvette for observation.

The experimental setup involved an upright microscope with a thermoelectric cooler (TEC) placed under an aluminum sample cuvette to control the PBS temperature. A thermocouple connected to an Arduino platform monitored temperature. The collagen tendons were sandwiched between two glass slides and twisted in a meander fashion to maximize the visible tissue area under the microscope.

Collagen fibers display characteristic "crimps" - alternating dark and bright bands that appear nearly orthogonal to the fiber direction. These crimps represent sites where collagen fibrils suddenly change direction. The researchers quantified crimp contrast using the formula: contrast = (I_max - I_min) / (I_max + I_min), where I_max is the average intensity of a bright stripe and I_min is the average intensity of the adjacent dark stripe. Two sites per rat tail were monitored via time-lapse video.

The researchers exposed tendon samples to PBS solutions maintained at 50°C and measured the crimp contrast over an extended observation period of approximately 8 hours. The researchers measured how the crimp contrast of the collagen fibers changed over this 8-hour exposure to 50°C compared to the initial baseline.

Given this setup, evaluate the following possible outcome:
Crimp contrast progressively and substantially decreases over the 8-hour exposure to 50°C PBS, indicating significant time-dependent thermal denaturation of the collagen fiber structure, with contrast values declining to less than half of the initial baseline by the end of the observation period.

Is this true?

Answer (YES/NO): NO